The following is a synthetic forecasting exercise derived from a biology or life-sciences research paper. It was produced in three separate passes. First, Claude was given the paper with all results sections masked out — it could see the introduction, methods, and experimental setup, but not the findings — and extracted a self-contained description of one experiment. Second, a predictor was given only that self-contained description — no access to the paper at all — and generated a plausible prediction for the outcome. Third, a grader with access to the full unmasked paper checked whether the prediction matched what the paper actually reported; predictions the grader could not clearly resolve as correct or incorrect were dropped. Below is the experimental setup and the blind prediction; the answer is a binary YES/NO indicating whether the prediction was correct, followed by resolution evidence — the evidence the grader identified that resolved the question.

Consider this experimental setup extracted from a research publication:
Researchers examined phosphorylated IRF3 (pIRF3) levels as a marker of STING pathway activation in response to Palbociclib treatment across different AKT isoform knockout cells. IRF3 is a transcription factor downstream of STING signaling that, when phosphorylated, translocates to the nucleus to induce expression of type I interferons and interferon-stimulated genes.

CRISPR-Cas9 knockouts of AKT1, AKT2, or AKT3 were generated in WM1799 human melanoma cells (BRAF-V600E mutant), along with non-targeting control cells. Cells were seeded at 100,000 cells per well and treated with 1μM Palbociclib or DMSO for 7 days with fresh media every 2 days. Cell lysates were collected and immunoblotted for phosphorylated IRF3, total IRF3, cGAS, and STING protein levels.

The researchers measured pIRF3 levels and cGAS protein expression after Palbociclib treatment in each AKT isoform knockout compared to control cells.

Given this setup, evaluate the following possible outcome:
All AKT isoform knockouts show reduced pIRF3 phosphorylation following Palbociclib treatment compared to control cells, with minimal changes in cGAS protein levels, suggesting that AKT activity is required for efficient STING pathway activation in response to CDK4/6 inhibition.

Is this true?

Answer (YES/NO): NO